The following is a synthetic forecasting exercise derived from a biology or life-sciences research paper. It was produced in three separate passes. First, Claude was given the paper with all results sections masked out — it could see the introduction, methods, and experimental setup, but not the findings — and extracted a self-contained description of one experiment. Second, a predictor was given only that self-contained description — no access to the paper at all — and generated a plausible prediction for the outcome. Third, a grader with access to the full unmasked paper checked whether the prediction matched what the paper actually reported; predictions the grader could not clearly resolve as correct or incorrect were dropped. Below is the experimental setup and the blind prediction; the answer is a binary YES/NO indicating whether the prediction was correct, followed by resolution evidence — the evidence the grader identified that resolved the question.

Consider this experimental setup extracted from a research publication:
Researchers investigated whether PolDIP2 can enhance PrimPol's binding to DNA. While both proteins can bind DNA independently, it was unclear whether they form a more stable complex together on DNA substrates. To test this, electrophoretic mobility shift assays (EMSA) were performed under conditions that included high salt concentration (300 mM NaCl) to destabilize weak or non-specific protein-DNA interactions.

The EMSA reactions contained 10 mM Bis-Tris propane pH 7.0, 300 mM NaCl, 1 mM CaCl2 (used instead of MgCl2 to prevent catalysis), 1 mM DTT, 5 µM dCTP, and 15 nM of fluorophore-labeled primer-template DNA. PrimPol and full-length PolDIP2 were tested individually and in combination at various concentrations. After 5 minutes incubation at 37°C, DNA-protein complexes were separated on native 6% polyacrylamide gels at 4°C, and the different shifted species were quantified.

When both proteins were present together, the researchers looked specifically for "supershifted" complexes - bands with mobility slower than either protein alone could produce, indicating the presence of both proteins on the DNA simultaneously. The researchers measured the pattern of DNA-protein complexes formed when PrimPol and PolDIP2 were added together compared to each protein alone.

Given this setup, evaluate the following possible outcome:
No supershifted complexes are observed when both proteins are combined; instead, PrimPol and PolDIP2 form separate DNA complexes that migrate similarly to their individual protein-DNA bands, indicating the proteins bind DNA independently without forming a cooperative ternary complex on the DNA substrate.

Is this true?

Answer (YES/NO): NO